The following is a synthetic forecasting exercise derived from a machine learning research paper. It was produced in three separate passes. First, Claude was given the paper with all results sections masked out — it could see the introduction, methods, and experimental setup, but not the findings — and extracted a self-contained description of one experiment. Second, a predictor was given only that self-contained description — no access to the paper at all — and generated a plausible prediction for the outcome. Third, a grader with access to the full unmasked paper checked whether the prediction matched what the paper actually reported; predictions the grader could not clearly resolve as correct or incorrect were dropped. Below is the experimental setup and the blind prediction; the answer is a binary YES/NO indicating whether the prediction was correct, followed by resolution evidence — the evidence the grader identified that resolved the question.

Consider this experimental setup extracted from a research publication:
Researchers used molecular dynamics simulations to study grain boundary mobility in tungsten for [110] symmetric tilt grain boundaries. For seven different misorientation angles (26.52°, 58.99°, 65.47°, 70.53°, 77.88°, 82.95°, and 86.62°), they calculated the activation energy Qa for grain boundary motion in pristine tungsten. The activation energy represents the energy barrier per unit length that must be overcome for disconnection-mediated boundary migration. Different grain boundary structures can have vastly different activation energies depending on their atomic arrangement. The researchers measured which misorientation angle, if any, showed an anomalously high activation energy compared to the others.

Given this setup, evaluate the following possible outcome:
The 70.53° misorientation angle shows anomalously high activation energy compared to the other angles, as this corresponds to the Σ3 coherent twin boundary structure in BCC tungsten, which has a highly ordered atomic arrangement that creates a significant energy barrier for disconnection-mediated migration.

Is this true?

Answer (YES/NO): NO